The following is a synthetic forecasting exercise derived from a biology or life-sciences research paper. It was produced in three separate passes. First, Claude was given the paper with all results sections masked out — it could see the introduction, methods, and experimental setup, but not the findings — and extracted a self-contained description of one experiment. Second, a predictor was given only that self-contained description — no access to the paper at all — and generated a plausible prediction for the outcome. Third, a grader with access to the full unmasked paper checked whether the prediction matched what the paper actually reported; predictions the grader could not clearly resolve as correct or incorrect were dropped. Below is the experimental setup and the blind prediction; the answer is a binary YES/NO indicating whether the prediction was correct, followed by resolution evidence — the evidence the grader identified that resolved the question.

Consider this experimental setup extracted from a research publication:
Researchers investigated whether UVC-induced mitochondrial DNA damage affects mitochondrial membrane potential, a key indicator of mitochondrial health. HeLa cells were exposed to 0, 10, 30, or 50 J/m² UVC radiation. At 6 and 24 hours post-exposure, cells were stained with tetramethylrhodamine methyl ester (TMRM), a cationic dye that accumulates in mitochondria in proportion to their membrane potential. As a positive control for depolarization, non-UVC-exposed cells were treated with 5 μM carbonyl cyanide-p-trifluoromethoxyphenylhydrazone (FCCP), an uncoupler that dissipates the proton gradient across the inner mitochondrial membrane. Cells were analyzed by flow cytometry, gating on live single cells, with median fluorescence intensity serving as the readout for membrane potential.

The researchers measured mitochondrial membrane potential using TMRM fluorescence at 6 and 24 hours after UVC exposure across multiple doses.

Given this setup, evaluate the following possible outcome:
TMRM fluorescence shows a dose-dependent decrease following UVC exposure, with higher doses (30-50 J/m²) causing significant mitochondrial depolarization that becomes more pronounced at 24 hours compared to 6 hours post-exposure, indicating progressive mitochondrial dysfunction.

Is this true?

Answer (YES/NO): NO